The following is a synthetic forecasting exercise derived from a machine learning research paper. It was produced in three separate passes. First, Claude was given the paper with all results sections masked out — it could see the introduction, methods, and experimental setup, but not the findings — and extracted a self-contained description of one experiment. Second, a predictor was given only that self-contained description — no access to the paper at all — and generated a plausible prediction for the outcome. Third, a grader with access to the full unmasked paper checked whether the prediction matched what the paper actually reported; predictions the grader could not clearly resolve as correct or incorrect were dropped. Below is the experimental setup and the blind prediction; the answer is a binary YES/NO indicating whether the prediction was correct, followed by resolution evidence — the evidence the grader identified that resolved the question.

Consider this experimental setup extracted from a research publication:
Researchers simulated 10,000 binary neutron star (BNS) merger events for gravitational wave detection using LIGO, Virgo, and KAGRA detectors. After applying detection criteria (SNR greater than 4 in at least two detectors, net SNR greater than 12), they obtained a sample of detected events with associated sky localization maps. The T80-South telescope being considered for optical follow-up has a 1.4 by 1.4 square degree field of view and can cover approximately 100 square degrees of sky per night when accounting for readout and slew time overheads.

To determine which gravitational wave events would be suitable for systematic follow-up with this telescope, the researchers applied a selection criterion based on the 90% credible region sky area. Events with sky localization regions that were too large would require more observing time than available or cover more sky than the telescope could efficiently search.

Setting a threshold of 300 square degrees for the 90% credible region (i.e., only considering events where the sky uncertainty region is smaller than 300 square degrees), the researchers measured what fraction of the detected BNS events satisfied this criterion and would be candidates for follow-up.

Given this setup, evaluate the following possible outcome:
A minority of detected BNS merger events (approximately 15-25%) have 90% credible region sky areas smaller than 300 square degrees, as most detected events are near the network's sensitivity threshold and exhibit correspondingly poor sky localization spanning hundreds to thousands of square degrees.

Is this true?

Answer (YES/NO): NO